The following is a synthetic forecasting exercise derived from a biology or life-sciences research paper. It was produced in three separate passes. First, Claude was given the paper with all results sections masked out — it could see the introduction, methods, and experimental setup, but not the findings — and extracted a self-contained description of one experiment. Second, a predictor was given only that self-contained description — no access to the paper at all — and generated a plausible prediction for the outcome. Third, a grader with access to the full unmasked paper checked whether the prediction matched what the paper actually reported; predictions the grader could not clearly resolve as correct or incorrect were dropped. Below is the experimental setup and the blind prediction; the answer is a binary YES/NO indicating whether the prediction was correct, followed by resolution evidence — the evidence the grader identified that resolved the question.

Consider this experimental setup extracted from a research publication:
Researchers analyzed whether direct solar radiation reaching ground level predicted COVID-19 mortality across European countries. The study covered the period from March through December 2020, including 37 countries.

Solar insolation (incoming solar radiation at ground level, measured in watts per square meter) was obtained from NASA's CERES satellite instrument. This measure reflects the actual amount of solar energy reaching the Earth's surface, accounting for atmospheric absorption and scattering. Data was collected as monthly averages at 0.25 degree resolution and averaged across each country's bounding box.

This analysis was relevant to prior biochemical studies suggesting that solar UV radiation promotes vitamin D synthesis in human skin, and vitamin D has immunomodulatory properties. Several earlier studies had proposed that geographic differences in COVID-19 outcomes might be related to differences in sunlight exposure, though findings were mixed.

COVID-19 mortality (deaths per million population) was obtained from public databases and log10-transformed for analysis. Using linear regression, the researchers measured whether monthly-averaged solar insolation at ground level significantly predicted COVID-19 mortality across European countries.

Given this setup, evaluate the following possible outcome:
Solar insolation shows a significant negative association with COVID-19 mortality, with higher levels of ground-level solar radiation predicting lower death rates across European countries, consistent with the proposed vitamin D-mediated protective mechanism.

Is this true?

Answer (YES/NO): NO